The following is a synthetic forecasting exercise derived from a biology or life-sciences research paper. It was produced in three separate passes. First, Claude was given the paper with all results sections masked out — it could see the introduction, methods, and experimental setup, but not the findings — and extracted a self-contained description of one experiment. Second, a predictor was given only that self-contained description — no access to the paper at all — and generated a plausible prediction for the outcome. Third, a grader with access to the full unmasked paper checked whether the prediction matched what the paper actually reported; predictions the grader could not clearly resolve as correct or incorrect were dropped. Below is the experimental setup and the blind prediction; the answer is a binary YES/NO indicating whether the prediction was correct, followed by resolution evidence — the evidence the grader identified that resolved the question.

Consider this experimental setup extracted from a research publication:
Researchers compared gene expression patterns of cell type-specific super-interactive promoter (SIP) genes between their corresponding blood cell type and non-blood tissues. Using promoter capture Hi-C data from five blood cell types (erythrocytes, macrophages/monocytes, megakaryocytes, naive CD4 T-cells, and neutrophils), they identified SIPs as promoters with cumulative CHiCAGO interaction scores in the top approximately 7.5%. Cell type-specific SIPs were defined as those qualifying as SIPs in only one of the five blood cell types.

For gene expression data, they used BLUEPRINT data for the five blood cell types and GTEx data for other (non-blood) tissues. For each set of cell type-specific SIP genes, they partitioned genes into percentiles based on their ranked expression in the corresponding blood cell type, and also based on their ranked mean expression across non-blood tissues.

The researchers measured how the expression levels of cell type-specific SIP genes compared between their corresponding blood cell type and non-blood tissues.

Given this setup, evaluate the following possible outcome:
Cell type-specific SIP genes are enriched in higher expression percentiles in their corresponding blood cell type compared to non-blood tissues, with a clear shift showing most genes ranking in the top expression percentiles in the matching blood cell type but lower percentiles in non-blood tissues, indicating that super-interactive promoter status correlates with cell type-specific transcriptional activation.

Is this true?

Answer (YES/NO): YES